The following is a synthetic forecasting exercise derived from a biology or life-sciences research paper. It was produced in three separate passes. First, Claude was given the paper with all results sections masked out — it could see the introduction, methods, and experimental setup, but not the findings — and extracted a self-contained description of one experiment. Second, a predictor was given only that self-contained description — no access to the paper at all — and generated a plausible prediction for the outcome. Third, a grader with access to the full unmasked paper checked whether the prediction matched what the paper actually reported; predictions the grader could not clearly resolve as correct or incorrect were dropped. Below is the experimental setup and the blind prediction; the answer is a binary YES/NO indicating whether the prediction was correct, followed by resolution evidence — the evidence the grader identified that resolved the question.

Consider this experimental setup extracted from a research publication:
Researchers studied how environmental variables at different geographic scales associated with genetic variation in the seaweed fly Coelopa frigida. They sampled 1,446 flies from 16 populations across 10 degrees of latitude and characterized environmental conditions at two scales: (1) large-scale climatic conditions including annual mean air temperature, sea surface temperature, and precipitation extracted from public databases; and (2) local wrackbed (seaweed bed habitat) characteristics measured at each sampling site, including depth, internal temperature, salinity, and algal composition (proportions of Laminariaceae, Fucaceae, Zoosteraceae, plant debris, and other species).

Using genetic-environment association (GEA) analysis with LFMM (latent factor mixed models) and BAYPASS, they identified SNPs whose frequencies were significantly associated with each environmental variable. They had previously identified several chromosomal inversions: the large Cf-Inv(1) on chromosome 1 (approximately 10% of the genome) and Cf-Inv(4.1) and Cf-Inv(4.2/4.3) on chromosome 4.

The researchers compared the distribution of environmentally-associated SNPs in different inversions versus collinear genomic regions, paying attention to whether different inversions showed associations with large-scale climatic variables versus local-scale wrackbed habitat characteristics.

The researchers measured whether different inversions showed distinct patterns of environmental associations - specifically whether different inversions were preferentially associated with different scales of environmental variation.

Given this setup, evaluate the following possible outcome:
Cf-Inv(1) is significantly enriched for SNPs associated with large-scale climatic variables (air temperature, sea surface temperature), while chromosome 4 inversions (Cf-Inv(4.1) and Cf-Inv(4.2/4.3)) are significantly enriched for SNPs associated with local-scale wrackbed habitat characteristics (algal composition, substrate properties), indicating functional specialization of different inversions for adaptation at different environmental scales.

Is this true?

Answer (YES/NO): NO